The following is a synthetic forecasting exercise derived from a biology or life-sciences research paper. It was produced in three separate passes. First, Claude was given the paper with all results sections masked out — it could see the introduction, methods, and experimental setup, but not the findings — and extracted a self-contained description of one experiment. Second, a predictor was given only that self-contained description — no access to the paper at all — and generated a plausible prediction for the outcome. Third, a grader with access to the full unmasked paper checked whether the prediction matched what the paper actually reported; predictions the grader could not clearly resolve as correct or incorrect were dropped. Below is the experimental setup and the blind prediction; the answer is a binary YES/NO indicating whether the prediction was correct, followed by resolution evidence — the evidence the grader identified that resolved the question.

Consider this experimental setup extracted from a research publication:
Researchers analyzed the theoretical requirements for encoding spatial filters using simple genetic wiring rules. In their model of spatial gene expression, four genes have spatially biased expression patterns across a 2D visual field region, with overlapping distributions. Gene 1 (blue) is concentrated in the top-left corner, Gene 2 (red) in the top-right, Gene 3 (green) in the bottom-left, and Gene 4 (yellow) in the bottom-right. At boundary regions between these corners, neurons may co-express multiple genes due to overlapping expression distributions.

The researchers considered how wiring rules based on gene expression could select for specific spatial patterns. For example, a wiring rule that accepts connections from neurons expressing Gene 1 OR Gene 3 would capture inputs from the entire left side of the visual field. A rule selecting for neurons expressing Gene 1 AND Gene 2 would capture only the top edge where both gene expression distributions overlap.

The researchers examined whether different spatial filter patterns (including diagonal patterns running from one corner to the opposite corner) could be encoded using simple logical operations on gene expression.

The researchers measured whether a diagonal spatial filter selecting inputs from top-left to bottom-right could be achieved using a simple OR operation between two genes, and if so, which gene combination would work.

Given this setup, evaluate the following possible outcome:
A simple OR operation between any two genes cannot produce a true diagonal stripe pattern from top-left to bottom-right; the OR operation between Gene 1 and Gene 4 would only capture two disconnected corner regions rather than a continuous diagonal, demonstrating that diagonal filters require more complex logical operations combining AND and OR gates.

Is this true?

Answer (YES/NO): NO